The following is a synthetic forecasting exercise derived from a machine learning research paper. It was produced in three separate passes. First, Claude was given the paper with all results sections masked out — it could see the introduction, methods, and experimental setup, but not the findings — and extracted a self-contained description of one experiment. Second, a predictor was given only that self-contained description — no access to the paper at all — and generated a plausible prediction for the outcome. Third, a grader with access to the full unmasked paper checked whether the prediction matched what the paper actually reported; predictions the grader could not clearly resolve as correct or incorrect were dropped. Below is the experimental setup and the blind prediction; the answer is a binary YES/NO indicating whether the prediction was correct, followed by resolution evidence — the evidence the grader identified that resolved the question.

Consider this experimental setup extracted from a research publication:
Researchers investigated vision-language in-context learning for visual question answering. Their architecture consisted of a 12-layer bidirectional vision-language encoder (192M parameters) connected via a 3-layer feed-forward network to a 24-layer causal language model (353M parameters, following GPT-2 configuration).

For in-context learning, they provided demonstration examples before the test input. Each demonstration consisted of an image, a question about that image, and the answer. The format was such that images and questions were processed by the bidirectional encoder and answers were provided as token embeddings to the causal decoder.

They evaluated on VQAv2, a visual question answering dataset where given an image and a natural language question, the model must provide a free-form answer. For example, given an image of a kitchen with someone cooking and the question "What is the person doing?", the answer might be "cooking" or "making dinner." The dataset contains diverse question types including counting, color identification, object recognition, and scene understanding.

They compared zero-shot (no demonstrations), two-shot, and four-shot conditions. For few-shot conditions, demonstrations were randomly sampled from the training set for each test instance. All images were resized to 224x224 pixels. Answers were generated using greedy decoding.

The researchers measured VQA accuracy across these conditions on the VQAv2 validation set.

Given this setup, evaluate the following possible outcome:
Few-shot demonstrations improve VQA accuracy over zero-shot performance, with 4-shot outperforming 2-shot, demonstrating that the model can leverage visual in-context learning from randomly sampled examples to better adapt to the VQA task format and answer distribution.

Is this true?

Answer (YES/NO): NO